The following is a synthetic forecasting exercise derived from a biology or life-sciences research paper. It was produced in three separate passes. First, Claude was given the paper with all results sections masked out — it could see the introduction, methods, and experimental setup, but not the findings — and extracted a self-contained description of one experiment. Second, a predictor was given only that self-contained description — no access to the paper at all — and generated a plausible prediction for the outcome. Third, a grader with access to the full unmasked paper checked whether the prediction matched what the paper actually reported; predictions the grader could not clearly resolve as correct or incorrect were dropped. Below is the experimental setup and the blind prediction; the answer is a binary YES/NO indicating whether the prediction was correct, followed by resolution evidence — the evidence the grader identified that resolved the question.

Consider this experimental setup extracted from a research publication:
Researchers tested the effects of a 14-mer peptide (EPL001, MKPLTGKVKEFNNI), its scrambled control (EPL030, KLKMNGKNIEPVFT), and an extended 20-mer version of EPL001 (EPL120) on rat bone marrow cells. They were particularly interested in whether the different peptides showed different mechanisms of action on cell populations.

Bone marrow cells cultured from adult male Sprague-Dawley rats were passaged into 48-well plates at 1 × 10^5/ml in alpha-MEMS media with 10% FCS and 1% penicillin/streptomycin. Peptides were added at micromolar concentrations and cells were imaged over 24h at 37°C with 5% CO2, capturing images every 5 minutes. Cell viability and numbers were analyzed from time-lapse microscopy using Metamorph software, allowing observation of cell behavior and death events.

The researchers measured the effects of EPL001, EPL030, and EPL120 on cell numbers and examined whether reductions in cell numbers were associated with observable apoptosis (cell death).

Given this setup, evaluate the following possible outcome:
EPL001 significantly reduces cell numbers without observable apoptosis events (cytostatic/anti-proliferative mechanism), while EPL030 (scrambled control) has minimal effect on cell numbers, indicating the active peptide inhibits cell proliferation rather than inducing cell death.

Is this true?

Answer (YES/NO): NO